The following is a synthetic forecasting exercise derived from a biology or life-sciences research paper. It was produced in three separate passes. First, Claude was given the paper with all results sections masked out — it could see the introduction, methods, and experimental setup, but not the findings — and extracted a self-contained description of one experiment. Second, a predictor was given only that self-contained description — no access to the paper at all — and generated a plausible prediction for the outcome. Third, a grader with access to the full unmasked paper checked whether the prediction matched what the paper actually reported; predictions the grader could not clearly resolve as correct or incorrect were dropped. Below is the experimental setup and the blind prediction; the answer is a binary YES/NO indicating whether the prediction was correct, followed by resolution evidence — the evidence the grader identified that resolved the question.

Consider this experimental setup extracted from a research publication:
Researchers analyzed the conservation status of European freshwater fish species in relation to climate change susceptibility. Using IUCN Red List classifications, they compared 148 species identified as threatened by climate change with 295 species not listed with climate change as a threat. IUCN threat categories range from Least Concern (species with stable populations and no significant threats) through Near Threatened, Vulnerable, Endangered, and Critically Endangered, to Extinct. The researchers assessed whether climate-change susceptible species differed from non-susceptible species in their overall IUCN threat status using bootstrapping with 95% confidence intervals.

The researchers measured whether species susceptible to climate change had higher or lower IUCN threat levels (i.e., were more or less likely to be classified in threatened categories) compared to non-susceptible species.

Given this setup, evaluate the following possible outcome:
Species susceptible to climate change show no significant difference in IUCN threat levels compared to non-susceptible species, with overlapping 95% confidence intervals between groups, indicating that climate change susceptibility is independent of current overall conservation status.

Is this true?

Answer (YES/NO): NO